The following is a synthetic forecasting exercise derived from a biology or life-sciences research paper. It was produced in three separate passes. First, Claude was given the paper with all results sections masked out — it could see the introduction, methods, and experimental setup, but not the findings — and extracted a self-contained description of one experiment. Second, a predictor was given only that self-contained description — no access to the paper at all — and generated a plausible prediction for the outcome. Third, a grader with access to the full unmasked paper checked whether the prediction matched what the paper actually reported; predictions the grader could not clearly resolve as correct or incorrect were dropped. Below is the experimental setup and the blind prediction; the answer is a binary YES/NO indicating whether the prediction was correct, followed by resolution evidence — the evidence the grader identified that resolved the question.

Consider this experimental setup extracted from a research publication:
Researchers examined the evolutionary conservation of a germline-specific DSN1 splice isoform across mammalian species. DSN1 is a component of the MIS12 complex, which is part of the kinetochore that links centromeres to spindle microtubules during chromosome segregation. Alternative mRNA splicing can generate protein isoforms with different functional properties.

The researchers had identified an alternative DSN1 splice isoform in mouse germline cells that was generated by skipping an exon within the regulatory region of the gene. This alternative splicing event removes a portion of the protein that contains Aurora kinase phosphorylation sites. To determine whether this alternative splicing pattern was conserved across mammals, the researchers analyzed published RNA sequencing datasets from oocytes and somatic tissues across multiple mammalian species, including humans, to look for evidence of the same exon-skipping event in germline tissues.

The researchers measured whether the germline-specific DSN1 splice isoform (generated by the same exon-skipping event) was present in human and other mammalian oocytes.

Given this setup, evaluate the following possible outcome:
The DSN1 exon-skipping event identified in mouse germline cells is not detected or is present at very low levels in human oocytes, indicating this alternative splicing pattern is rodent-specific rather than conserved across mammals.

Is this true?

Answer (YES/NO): NO